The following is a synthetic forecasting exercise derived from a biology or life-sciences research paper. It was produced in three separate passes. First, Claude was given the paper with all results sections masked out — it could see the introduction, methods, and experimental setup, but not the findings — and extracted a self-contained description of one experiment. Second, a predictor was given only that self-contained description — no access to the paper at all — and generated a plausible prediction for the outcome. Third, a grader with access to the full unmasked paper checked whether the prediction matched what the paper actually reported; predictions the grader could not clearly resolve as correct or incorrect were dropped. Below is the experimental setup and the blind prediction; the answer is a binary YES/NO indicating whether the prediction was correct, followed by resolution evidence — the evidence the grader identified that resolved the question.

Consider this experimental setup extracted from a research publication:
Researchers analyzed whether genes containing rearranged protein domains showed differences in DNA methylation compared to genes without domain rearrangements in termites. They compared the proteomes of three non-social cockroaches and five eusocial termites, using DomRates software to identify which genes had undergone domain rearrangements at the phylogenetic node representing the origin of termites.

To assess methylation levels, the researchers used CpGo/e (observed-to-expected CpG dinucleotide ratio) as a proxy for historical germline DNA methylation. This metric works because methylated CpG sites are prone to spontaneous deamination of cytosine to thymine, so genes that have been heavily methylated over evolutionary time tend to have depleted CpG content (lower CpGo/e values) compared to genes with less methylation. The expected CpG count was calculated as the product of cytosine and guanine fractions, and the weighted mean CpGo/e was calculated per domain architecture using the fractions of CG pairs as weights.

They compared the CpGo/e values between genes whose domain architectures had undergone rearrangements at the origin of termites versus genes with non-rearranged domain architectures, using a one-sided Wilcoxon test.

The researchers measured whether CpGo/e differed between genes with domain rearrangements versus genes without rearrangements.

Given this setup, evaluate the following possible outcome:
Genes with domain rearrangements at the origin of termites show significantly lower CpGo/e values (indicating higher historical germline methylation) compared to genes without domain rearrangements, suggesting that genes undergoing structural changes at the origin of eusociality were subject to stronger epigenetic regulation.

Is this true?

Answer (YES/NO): YES